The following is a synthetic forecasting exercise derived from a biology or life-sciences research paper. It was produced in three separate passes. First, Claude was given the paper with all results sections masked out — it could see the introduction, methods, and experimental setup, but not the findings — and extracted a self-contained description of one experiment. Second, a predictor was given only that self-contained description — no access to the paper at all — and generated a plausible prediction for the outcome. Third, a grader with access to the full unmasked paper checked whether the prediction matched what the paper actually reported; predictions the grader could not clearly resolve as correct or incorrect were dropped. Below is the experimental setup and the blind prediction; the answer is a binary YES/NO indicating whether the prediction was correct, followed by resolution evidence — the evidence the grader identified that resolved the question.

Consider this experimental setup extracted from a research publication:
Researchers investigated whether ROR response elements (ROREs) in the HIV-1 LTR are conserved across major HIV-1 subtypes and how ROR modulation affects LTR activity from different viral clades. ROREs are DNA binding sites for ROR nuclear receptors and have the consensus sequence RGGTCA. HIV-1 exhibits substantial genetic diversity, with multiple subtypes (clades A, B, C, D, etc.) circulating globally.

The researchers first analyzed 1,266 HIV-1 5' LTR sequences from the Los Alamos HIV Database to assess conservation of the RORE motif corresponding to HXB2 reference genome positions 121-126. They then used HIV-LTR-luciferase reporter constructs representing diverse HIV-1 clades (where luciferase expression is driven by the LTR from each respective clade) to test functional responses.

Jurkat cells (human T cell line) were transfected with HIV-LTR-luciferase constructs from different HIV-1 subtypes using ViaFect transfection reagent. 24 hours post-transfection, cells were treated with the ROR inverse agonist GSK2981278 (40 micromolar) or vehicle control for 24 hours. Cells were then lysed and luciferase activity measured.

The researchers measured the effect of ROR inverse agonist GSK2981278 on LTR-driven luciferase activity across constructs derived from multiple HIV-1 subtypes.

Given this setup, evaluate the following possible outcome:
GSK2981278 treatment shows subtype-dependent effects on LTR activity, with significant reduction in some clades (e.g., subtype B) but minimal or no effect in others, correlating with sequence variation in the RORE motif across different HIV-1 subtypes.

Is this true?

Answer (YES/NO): NO